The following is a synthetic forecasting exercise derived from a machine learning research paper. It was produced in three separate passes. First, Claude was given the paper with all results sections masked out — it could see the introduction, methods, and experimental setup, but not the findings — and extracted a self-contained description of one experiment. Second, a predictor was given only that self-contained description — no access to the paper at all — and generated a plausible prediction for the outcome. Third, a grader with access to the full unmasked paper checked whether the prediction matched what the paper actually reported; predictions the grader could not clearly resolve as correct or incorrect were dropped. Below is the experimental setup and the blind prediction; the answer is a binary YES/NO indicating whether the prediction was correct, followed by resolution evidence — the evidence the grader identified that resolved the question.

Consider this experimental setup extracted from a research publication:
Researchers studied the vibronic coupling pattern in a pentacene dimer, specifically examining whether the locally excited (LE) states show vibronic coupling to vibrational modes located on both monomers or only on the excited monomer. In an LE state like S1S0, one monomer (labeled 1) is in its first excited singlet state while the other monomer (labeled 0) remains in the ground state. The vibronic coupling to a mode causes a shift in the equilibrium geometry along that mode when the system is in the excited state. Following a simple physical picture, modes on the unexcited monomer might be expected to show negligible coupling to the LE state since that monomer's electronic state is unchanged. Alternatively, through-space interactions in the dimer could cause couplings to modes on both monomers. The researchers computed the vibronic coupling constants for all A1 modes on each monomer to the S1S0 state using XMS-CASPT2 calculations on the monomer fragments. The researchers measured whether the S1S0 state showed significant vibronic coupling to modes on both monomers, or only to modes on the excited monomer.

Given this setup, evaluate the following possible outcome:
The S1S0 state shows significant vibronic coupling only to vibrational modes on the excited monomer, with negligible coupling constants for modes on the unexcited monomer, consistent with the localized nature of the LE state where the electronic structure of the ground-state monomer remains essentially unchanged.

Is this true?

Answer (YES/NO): YES